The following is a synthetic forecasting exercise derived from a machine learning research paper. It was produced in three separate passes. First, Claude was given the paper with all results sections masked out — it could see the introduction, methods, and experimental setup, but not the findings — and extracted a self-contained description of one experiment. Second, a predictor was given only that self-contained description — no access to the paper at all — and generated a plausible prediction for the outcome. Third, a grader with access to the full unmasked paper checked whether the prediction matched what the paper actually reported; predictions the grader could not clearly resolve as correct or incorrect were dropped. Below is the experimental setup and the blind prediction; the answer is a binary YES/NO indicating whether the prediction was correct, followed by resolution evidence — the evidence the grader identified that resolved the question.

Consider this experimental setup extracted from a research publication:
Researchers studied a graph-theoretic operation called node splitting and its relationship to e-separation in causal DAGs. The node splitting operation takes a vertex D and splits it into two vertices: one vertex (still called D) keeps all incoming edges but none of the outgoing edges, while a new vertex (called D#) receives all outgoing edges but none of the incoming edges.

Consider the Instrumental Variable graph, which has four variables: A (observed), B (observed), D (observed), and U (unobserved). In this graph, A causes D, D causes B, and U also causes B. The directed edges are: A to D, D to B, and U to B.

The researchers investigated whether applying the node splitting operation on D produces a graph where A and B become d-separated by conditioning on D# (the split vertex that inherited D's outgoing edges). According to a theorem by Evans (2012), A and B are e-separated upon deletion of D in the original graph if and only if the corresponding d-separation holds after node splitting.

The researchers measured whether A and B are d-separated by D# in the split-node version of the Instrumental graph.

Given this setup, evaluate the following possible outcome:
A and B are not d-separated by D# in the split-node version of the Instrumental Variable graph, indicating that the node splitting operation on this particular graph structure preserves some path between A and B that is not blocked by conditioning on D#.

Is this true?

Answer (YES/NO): NO